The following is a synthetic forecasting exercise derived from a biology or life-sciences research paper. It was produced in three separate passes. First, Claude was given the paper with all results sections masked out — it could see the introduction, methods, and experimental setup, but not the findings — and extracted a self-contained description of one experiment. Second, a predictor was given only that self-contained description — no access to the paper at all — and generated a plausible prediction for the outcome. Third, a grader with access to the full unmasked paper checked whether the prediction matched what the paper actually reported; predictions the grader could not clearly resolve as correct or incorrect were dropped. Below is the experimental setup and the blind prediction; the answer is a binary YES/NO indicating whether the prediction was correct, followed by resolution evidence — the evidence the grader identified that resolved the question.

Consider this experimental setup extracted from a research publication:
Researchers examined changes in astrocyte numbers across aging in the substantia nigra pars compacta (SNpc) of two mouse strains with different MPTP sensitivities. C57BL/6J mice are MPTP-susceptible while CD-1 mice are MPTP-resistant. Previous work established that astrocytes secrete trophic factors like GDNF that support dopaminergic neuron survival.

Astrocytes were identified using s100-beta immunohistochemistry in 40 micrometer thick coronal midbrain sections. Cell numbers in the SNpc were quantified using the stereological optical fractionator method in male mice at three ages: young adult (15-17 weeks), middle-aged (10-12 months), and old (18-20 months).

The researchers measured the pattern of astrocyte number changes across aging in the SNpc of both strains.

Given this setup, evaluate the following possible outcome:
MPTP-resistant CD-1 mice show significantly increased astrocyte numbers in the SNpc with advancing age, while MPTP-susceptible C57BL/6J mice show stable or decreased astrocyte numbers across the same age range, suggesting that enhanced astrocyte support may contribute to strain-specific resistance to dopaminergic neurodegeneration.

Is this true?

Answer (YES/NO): NO